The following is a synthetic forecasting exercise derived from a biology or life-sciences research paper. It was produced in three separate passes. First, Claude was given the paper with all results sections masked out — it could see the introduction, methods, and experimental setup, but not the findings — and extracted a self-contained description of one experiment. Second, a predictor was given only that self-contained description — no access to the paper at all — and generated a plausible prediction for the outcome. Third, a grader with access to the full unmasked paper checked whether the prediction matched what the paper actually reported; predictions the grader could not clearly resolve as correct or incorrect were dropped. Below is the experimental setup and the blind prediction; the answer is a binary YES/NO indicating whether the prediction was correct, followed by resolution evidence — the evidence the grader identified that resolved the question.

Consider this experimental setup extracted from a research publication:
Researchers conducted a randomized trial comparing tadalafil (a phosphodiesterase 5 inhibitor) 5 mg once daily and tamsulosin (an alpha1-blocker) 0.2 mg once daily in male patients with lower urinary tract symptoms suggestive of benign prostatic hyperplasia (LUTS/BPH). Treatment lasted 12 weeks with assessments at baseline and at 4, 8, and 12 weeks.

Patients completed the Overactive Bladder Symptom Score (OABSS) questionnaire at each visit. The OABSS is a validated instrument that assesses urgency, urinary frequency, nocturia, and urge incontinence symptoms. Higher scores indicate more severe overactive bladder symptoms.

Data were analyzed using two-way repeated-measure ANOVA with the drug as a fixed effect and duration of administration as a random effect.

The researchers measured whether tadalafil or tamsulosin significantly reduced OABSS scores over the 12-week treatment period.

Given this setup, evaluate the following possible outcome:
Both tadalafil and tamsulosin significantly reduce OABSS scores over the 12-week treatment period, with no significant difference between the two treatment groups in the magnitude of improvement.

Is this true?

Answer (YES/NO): NO